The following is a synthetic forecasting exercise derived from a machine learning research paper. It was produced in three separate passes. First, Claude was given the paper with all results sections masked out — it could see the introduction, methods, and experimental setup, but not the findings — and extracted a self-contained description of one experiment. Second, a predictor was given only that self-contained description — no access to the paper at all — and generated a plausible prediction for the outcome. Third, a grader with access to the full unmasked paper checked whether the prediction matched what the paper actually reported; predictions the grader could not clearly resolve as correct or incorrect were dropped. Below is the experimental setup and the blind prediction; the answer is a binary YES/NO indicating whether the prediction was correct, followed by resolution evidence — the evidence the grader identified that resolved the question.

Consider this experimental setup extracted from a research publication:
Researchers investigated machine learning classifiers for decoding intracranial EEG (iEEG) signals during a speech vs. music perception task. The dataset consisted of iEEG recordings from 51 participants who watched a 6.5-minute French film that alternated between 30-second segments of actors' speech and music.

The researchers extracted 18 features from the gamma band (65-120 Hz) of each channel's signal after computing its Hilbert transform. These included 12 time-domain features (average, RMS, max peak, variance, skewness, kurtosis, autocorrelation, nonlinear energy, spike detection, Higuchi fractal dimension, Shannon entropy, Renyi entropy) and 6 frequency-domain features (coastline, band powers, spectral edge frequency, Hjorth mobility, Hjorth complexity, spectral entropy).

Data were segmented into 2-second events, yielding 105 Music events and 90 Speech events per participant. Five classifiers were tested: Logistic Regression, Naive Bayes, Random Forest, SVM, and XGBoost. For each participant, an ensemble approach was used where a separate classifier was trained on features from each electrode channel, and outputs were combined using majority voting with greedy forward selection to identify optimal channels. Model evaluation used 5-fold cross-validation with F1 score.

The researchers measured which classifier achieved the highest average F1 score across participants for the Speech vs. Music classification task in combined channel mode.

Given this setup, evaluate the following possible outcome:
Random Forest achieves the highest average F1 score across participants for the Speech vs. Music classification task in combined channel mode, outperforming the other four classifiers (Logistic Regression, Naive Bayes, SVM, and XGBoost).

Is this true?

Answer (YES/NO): YES